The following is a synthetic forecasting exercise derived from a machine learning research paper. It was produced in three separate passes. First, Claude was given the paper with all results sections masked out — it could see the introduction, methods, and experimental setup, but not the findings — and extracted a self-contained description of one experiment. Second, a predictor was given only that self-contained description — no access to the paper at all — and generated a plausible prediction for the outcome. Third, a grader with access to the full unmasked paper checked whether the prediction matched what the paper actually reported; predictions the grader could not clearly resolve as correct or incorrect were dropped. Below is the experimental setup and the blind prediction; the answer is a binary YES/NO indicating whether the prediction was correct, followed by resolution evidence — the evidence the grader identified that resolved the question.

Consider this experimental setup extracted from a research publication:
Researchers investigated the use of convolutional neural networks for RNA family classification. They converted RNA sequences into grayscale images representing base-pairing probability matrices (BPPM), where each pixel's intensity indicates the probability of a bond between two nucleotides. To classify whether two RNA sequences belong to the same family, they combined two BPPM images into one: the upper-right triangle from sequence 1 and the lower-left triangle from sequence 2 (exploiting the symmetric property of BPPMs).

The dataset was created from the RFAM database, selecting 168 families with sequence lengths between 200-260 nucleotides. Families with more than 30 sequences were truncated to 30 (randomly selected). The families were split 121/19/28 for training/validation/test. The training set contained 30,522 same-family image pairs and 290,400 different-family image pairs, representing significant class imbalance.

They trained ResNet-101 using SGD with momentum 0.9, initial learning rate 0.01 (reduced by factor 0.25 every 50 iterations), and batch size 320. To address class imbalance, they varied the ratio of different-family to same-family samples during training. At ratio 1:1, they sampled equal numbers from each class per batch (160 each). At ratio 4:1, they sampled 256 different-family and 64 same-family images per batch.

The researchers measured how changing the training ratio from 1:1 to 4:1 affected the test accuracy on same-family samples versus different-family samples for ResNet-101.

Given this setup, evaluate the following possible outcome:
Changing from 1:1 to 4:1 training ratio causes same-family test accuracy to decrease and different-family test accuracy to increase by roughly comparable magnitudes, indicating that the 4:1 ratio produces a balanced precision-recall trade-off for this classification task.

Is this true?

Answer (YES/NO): NO